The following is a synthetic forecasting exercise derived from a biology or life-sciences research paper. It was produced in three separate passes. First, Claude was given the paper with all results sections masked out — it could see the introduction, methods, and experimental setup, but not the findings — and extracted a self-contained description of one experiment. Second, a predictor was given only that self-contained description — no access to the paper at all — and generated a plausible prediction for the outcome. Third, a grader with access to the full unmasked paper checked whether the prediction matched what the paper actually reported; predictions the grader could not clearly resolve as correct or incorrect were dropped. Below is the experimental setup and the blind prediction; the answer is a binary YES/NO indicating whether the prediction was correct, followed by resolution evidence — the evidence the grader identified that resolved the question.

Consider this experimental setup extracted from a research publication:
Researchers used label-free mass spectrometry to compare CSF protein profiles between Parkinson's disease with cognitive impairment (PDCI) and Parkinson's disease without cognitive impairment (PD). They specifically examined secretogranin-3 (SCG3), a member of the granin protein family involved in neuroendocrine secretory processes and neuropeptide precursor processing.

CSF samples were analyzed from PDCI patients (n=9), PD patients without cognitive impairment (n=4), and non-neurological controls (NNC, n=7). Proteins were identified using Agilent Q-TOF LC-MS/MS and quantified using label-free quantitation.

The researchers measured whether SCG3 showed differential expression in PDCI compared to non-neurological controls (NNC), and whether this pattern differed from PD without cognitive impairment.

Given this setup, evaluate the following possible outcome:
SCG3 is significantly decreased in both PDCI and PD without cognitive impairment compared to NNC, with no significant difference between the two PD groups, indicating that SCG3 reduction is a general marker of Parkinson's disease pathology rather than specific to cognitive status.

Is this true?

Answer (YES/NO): NO